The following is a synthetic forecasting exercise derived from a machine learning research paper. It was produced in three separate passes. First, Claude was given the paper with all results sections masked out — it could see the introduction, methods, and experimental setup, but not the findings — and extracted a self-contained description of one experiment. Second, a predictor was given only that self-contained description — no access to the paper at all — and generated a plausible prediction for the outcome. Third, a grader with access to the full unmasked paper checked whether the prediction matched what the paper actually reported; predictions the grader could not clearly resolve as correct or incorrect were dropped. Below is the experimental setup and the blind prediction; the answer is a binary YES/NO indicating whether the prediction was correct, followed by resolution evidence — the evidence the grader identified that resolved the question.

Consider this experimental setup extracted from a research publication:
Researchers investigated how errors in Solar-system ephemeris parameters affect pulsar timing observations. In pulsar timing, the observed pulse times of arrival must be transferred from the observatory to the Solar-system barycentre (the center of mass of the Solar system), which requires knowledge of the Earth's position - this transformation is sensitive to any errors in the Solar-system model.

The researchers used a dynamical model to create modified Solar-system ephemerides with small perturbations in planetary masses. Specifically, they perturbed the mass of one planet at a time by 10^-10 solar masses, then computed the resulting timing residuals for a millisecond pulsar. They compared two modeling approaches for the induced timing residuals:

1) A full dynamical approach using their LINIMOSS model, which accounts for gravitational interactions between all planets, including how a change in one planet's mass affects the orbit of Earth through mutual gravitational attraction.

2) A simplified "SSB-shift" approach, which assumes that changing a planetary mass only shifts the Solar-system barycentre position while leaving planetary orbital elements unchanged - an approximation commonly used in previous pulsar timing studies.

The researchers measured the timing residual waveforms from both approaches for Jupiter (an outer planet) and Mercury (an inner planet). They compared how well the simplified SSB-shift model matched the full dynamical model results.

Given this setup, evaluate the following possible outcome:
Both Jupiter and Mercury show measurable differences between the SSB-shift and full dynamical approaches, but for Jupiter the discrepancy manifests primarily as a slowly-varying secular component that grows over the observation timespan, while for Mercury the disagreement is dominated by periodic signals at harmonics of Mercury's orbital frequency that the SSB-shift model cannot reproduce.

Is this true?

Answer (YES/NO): NO